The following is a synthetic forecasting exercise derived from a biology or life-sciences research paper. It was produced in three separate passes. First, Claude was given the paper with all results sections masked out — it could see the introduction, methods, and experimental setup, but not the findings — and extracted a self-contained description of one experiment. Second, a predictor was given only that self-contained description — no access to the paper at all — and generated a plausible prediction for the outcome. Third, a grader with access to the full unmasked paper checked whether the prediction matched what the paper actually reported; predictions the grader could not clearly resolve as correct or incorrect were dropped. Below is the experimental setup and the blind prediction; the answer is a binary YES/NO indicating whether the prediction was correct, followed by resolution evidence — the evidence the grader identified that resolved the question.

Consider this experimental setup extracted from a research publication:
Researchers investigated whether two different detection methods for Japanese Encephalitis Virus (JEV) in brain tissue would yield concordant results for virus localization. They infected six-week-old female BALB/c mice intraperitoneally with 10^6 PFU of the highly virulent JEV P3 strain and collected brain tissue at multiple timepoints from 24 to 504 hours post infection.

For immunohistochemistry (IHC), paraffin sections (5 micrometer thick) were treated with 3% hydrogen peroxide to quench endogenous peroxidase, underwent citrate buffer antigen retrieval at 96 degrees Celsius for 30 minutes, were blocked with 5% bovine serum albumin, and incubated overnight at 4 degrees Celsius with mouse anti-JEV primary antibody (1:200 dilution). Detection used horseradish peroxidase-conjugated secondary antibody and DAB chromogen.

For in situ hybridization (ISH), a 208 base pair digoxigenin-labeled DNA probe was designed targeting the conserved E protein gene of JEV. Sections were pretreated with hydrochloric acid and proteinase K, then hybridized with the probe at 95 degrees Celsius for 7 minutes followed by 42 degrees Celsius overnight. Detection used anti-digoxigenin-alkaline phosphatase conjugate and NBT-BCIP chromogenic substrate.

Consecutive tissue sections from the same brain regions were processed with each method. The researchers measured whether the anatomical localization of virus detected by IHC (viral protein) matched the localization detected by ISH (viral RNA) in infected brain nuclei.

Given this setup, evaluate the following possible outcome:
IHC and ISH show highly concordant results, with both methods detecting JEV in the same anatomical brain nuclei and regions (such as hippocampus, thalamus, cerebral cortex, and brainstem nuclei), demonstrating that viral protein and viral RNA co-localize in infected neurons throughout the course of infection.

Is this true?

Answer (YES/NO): YES